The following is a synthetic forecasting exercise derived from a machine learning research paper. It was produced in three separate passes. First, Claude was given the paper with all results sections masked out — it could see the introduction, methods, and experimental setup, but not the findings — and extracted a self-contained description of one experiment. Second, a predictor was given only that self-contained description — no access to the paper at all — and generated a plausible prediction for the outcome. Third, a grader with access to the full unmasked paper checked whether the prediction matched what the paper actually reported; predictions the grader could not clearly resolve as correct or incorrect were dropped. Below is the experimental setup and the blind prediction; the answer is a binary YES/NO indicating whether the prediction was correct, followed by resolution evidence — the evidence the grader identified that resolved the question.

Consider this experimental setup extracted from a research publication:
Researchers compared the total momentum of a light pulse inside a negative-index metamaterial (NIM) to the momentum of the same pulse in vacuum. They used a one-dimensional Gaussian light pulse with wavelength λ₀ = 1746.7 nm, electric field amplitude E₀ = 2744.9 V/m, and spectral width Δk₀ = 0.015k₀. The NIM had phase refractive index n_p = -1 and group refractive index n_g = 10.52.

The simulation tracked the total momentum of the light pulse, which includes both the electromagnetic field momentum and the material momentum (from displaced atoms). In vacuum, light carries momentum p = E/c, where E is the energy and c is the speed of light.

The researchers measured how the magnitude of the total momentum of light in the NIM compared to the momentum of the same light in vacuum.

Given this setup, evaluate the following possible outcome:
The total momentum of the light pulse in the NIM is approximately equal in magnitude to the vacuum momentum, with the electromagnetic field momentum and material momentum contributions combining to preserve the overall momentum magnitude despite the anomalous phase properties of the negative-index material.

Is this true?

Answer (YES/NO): YES